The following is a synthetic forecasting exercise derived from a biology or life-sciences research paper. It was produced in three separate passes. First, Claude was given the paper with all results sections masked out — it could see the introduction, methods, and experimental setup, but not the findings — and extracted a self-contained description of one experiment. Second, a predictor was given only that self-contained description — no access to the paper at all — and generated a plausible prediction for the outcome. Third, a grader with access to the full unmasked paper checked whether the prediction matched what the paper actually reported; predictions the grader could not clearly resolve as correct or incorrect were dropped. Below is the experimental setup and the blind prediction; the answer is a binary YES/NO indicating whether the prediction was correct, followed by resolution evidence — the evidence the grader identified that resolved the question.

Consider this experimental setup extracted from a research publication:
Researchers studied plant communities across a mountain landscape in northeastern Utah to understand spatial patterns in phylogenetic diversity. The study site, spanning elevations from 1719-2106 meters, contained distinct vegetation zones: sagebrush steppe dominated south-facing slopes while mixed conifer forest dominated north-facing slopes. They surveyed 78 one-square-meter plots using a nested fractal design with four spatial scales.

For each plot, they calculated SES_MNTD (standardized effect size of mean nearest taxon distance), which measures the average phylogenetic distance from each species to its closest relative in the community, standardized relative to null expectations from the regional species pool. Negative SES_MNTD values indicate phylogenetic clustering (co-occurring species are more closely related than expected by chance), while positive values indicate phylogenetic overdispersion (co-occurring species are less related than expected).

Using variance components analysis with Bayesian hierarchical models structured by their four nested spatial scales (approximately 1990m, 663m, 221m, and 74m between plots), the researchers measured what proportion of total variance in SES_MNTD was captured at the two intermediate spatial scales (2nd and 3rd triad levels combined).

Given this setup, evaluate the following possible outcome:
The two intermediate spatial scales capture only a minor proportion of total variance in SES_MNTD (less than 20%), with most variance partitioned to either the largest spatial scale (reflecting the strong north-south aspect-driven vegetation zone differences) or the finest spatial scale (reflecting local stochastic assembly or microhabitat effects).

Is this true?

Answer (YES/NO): NO